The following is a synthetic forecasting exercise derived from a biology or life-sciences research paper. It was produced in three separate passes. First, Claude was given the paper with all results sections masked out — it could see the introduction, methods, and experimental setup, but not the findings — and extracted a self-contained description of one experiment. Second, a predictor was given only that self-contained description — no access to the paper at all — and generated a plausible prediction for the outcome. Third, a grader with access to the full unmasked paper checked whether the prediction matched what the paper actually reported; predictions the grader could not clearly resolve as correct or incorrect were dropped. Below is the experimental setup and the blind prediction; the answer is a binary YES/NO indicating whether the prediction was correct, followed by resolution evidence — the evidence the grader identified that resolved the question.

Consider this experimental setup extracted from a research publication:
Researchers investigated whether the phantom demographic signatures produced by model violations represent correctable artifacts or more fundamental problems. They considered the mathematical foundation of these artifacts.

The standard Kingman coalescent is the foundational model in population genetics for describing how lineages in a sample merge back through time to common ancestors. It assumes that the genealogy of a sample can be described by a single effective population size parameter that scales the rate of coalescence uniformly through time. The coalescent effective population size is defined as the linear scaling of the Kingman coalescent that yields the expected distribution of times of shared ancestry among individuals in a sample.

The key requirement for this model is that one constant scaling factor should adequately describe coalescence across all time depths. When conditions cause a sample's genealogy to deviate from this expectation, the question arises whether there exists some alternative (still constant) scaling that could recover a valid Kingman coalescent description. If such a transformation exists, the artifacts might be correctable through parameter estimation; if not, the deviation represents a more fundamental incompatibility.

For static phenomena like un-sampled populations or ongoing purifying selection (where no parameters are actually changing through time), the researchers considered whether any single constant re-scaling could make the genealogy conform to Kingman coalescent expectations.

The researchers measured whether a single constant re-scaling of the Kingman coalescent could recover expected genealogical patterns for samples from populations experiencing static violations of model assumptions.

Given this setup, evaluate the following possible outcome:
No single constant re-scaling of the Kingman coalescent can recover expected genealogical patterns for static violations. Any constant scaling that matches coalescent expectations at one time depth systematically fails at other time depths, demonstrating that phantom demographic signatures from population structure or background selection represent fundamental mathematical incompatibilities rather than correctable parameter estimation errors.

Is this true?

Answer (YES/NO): YES